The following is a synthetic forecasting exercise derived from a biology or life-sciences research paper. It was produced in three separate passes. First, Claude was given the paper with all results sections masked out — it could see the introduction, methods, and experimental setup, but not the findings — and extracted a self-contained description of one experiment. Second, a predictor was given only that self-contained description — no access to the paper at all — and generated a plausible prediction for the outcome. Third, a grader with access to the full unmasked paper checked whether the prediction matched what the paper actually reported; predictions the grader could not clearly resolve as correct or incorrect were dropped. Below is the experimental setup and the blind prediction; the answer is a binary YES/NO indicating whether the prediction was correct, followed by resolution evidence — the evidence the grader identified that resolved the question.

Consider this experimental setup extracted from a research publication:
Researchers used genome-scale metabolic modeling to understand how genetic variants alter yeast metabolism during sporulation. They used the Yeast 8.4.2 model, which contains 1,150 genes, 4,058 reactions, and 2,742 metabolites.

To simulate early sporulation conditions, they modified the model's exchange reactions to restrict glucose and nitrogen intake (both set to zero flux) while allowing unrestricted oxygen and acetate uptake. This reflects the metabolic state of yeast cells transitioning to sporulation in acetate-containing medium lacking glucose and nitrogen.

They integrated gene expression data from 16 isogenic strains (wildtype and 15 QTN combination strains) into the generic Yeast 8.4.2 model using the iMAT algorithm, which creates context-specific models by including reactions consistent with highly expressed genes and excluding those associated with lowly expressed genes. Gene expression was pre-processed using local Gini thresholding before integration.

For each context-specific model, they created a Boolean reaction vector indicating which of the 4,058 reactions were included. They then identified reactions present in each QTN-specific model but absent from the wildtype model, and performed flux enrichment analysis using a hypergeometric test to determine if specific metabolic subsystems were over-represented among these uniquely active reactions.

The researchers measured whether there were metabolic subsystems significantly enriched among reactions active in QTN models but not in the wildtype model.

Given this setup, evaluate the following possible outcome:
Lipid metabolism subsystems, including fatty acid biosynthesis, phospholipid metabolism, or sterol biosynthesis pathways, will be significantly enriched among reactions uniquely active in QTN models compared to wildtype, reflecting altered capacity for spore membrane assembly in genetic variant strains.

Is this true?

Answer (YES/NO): NO